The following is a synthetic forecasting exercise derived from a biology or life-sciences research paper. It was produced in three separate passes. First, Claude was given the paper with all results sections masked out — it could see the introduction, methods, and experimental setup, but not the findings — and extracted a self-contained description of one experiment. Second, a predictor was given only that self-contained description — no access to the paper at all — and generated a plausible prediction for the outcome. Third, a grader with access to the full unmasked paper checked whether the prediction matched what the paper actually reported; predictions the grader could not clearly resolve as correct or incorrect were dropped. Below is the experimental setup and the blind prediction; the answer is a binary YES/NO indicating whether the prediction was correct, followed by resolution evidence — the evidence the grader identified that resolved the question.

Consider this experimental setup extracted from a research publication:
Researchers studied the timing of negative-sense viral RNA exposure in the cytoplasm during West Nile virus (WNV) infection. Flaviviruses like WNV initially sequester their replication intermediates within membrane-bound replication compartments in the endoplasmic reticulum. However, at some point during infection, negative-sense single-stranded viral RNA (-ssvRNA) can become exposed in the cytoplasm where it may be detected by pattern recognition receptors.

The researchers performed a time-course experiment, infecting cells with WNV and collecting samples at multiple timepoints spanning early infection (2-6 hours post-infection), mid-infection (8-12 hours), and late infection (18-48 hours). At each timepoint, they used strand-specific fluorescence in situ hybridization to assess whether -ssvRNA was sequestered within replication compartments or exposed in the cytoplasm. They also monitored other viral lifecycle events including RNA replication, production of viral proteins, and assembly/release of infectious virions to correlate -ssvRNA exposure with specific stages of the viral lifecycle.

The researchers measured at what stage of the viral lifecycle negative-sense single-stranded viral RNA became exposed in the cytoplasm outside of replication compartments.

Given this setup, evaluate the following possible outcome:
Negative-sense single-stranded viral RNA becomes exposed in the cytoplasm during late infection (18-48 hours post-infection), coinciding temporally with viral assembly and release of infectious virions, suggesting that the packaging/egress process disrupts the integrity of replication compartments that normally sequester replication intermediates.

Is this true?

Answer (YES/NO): YES